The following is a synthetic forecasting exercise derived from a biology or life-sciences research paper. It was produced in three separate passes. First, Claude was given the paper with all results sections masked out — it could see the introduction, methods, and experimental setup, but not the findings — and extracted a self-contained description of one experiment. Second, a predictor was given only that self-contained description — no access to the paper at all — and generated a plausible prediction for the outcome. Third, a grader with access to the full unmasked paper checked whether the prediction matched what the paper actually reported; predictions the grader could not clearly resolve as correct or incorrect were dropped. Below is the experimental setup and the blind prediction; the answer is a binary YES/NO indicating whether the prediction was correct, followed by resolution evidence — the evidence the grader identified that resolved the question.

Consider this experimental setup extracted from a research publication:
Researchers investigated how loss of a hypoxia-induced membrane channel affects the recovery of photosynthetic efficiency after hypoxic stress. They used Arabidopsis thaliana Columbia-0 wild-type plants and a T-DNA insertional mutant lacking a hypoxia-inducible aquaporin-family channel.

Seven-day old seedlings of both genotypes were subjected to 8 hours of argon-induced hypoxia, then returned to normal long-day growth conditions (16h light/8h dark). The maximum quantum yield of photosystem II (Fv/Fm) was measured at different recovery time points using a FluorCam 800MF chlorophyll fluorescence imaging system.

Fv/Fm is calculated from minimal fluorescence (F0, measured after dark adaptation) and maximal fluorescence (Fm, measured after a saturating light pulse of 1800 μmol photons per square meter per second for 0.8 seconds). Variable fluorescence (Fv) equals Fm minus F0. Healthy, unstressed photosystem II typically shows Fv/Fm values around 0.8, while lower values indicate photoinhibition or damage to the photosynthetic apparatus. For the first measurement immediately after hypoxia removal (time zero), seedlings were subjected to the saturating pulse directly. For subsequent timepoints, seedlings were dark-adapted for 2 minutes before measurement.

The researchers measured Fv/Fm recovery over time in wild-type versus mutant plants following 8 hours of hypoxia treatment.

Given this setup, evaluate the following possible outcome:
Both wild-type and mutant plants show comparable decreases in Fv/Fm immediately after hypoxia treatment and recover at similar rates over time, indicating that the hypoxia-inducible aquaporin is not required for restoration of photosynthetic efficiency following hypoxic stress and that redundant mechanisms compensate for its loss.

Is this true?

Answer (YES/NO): NO